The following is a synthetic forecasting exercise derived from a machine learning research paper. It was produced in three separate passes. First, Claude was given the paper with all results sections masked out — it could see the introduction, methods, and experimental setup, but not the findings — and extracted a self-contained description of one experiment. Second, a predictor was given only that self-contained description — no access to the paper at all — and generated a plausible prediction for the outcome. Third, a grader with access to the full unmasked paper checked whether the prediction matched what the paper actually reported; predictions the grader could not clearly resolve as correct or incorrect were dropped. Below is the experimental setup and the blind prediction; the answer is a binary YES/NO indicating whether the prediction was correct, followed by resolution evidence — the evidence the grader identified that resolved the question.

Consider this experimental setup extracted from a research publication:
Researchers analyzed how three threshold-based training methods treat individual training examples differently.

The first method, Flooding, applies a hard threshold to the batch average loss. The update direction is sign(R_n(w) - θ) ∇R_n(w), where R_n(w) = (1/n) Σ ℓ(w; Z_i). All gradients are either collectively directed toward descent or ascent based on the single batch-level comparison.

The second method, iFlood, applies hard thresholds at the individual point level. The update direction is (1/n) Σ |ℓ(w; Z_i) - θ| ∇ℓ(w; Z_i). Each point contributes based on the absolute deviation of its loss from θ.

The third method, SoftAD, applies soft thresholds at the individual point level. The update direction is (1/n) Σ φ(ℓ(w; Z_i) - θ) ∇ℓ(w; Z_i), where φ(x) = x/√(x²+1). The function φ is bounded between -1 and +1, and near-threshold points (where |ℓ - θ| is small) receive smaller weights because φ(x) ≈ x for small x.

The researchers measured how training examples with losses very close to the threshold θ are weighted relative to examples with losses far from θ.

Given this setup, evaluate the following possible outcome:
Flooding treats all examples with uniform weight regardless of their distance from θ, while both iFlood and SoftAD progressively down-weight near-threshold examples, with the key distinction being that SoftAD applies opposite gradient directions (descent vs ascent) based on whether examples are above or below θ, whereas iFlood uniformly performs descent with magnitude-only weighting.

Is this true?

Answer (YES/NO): NO